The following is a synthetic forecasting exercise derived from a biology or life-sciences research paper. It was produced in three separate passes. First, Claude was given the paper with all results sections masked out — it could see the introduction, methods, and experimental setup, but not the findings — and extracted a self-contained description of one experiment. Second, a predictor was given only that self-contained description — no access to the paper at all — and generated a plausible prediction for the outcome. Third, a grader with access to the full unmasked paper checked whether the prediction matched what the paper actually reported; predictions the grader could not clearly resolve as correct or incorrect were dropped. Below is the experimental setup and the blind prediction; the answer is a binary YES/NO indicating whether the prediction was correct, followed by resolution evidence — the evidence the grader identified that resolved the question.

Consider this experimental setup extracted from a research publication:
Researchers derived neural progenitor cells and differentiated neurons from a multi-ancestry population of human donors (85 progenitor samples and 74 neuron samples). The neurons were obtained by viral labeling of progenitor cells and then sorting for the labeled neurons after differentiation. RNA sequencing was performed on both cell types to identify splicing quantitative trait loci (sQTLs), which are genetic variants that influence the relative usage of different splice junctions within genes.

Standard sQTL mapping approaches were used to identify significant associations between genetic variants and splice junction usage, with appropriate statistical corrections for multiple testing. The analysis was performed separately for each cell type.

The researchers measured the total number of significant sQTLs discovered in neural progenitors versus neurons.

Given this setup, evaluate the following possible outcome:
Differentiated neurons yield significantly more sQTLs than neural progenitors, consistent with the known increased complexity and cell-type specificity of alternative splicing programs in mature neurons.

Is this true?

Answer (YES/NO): NO